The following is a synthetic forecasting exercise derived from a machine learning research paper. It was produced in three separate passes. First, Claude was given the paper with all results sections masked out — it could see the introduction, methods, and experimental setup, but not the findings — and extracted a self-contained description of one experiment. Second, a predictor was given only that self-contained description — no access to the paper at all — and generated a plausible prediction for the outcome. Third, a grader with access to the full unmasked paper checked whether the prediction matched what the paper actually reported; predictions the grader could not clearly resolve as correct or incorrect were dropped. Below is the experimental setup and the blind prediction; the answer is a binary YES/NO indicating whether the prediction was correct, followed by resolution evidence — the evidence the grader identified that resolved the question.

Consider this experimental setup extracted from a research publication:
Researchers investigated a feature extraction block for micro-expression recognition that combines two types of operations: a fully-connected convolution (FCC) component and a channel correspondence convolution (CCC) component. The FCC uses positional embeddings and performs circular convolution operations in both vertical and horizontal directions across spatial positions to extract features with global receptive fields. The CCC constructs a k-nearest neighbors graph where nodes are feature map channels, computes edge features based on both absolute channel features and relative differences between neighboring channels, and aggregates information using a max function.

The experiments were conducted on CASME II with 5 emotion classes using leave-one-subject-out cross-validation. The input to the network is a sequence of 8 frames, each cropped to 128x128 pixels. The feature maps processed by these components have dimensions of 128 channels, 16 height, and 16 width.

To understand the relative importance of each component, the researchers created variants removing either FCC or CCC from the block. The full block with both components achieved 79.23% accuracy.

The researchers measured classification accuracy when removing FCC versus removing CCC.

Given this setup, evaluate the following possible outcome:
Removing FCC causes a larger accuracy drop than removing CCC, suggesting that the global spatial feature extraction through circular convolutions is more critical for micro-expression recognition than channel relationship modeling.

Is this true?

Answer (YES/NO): YES